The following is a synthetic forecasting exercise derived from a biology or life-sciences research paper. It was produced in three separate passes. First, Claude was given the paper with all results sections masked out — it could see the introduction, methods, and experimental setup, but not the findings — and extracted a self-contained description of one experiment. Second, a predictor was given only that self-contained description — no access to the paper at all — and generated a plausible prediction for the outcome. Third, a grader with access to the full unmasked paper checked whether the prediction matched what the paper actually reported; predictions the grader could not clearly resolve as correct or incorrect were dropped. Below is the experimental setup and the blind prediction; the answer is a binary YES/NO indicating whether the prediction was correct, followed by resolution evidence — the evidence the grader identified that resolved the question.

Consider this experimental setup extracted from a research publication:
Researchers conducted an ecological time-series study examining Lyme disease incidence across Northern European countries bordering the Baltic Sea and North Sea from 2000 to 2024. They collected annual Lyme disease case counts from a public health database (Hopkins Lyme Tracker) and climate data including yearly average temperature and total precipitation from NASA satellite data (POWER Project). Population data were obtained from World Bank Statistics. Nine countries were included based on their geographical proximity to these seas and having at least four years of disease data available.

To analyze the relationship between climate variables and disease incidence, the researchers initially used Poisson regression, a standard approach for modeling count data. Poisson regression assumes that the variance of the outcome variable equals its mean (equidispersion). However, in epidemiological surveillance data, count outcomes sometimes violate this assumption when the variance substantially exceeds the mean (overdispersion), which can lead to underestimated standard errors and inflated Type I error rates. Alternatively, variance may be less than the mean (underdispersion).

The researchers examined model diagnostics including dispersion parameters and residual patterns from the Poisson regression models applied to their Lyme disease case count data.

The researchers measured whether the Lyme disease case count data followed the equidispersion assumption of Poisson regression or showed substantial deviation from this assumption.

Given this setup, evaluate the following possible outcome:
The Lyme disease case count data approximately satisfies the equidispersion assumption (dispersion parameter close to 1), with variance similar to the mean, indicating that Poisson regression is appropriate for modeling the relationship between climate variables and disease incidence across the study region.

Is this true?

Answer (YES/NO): NO